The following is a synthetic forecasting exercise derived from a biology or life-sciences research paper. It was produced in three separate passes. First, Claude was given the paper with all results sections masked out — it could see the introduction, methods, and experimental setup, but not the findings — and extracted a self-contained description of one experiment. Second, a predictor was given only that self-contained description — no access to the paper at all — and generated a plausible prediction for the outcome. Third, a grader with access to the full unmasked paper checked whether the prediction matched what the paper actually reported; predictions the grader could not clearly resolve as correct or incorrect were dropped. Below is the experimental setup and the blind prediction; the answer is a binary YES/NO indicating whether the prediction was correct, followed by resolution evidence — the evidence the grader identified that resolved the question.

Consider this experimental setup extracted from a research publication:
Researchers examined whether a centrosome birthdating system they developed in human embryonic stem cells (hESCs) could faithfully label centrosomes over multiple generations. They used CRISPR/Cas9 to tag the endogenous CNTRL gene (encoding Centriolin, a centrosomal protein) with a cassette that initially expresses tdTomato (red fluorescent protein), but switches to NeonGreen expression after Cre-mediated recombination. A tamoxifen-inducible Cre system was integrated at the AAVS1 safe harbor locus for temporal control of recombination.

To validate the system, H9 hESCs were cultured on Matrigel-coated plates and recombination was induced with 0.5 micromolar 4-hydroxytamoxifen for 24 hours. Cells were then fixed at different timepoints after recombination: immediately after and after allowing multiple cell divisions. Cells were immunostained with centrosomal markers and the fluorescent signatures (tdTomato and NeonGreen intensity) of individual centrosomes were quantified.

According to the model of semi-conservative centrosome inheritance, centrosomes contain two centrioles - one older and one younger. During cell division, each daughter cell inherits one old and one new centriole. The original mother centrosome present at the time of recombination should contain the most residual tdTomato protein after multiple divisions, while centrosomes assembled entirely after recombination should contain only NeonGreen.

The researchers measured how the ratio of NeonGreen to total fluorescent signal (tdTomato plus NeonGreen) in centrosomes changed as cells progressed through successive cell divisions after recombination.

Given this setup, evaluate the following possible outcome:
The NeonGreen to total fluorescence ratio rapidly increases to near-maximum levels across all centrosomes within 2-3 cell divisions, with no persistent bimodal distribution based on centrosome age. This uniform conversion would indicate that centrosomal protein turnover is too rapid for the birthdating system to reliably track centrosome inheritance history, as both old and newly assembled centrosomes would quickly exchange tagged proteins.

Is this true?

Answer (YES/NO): NO